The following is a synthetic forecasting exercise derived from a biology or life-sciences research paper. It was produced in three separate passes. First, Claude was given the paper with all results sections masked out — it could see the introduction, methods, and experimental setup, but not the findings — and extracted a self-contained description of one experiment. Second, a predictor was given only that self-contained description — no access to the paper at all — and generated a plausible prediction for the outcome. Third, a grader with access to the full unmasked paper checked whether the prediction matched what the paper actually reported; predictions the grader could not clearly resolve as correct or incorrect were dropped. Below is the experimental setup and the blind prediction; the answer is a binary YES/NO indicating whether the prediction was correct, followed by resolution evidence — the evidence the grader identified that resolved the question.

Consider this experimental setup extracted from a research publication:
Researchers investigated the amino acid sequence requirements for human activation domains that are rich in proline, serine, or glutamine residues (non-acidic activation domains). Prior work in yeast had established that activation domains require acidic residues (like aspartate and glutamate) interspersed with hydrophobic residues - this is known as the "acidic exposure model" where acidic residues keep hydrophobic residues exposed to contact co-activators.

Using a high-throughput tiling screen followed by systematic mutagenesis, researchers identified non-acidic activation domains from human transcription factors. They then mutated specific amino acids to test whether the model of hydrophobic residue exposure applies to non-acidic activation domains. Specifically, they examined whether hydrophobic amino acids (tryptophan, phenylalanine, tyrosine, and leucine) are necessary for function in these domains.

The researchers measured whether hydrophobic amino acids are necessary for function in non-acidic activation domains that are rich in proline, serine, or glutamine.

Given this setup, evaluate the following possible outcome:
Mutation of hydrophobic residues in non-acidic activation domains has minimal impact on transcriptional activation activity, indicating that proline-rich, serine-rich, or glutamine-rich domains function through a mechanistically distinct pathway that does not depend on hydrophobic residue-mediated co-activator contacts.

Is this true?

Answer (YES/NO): NO